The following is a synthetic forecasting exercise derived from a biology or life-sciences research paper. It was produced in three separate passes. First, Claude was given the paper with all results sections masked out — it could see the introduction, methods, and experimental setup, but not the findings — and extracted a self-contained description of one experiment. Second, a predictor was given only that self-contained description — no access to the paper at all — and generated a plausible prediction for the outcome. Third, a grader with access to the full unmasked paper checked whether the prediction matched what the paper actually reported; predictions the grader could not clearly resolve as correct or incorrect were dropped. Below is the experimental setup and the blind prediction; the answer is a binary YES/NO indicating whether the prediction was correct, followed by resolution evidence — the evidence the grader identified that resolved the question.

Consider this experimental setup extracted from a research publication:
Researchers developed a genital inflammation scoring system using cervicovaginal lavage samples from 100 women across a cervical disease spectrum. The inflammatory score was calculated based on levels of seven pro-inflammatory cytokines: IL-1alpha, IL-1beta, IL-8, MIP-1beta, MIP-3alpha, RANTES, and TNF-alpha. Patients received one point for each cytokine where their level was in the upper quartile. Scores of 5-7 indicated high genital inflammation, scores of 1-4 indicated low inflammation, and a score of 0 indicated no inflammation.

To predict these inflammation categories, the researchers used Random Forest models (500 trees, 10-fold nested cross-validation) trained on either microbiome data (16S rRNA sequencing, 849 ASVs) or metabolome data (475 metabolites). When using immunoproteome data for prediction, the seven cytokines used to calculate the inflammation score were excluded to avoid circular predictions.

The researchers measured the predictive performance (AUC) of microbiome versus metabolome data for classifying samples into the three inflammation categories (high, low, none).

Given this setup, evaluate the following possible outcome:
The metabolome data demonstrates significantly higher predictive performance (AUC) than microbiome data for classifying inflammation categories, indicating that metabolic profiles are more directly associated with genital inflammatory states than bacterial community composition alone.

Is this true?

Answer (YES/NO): YES